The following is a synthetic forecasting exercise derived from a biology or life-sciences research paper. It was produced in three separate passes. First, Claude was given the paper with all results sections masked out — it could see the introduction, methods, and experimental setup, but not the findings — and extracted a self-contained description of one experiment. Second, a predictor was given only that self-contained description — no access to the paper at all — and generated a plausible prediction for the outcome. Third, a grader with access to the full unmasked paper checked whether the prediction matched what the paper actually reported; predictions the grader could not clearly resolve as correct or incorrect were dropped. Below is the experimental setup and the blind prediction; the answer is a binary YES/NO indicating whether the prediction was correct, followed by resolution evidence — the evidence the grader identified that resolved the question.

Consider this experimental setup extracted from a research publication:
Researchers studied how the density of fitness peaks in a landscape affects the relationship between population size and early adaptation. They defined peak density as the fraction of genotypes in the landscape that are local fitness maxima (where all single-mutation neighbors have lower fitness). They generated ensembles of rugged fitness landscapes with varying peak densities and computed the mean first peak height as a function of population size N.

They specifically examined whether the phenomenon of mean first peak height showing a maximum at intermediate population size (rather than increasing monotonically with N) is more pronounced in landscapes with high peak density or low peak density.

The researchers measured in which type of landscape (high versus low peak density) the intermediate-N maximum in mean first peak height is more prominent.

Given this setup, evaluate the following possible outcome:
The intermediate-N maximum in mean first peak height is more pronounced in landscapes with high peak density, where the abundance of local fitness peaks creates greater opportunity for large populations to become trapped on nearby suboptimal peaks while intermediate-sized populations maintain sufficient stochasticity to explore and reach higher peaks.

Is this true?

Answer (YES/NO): NO